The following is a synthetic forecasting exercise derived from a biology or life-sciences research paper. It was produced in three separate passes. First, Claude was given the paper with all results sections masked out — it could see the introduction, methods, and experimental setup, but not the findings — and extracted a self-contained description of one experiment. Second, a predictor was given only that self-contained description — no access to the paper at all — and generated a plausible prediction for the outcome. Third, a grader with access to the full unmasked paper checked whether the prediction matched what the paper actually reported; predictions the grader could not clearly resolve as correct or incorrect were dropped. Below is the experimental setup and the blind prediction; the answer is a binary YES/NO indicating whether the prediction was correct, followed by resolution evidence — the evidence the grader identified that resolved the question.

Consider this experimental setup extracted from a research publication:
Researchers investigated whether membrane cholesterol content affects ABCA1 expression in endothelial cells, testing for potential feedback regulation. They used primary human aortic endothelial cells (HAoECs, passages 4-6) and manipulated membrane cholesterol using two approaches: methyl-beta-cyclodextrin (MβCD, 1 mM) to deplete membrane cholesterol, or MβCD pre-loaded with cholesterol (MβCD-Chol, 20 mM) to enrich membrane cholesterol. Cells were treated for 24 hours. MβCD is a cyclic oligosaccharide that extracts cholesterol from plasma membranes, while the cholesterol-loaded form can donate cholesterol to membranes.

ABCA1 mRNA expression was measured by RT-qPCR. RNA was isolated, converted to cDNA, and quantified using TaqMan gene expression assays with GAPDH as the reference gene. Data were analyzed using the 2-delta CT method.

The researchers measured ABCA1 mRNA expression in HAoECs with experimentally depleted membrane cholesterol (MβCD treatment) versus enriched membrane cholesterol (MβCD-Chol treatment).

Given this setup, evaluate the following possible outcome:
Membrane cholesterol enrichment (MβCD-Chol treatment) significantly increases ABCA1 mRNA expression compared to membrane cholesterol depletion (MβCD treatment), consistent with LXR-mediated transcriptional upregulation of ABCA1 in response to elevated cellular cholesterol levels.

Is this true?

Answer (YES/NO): YES